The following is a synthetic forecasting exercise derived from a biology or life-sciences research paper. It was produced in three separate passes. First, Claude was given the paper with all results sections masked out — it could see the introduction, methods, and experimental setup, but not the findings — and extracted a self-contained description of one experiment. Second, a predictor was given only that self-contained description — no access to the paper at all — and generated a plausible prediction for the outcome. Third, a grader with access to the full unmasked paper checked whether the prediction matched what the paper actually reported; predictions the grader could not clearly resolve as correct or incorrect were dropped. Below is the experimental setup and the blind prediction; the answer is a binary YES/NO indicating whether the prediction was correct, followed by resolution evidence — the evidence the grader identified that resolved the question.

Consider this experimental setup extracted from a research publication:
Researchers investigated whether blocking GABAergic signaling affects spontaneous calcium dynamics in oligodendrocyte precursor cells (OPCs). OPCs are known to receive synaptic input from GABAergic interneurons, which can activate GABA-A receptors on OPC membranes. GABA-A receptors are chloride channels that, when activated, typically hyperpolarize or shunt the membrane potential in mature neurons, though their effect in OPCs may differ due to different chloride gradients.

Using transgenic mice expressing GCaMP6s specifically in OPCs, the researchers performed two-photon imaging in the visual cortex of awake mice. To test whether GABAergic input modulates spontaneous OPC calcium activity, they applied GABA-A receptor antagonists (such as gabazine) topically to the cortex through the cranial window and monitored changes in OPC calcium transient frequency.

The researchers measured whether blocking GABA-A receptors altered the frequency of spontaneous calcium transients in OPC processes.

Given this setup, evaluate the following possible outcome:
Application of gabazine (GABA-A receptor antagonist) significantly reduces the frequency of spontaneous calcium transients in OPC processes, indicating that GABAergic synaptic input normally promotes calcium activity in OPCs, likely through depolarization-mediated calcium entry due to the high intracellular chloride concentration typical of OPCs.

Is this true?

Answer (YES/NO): NO